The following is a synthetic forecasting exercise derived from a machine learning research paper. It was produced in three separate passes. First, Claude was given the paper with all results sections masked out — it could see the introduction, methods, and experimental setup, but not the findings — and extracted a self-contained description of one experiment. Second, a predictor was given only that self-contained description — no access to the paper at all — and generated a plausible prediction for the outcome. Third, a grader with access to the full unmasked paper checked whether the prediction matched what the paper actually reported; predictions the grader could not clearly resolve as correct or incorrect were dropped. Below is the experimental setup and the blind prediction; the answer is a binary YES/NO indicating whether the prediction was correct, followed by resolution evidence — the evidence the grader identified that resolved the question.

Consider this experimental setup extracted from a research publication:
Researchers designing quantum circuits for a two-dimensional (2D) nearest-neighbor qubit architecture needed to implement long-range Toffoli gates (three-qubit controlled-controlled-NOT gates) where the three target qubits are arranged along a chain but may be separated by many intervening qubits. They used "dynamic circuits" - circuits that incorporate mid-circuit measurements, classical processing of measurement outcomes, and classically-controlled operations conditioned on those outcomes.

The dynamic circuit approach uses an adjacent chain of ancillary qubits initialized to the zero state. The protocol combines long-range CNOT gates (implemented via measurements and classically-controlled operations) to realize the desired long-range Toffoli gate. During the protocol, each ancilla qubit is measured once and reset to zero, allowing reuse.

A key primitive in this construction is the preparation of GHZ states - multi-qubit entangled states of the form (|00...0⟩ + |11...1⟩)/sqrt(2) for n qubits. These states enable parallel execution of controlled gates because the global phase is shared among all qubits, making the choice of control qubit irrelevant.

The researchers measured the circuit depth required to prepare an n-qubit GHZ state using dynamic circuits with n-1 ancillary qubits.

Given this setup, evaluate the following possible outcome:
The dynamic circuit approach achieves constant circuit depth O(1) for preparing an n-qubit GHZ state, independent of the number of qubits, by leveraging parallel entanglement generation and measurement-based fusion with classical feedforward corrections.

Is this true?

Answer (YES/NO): YES